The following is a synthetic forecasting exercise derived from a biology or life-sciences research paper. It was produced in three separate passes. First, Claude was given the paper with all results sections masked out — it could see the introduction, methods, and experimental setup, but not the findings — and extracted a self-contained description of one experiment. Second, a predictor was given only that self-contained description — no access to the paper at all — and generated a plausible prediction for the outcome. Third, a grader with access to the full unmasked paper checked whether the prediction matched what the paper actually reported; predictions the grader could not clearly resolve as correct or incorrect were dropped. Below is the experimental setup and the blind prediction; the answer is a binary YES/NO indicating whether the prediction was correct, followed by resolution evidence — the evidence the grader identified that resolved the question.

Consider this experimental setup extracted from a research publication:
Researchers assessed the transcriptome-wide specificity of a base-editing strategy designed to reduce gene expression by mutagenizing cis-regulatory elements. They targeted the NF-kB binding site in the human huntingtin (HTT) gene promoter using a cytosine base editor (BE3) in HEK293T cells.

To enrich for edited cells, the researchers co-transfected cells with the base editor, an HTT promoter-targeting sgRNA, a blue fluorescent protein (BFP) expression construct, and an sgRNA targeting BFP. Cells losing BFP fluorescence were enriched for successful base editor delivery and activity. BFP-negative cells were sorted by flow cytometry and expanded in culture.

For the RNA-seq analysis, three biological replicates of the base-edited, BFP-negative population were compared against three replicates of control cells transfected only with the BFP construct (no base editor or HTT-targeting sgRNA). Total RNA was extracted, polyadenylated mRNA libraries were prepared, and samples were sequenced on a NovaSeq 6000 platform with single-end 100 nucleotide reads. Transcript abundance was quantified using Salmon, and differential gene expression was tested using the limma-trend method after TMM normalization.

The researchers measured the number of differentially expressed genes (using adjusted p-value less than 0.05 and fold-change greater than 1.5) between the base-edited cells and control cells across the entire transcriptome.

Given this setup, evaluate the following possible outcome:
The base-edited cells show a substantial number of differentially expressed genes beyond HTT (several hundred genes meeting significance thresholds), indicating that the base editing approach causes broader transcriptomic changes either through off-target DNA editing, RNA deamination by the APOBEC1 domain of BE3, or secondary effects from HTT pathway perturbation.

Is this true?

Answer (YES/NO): NO